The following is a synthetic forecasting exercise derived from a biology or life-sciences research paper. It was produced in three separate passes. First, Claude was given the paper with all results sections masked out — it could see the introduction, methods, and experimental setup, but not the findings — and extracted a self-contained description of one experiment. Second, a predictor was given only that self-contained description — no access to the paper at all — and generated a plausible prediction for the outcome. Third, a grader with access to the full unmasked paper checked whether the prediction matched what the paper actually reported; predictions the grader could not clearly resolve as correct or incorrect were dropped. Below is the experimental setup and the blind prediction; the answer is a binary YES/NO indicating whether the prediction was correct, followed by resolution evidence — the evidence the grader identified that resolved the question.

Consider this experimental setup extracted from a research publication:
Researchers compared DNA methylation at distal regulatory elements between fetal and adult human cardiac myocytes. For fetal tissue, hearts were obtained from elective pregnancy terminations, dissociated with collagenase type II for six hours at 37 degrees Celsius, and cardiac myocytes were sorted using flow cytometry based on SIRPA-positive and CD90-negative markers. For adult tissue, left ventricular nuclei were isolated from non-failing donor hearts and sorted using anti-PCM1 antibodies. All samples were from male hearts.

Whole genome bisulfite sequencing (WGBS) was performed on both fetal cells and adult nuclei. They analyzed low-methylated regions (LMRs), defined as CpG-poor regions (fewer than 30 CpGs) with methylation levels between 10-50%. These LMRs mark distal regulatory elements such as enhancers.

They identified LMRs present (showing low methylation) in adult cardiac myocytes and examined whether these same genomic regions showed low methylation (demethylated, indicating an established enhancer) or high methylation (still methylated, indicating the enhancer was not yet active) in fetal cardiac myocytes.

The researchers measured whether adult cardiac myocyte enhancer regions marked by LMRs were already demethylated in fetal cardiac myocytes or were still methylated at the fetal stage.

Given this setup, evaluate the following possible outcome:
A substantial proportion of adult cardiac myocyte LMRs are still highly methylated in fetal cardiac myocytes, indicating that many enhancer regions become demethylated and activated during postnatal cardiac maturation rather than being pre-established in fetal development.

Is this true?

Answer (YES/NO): NO